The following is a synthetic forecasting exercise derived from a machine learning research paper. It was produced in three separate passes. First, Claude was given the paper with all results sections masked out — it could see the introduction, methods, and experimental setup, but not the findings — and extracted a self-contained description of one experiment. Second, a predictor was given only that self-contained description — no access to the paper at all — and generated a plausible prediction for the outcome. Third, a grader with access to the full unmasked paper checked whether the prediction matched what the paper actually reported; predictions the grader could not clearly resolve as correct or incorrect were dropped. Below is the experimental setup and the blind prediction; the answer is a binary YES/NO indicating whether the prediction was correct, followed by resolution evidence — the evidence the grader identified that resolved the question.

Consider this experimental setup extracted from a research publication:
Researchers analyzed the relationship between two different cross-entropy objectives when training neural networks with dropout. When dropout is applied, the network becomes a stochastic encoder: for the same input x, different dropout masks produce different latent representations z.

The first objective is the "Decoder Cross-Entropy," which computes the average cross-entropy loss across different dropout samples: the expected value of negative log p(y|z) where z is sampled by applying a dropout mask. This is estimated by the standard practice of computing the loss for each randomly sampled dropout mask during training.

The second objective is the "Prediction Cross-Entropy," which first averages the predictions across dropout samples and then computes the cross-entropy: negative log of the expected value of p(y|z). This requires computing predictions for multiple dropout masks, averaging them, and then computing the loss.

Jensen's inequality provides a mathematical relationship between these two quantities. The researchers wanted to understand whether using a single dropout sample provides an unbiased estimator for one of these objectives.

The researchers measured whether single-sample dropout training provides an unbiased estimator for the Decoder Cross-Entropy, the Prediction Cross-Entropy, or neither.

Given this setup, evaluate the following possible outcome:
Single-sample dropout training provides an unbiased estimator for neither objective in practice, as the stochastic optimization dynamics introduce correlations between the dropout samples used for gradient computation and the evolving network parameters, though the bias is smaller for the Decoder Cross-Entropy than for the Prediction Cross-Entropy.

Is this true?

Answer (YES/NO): NO